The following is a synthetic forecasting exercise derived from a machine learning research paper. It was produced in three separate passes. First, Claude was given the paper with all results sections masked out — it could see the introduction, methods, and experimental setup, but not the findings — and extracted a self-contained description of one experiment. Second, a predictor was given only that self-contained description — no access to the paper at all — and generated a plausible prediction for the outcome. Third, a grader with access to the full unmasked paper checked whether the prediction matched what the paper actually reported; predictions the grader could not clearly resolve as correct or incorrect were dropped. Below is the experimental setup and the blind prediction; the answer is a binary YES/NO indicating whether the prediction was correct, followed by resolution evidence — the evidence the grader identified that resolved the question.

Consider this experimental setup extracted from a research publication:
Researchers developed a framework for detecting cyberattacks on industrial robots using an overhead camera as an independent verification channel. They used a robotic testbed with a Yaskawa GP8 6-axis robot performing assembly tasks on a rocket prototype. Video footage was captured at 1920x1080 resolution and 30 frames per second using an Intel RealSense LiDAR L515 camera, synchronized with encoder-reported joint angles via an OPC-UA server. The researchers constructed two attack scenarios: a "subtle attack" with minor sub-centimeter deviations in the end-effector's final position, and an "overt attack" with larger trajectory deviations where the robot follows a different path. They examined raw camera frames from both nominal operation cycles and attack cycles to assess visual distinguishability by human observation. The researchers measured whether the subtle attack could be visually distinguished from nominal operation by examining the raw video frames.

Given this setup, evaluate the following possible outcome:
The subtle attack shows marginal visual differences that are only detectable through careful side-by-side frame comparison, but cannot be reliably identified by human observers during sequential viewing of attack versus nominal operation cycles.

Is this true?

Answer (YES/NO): NO